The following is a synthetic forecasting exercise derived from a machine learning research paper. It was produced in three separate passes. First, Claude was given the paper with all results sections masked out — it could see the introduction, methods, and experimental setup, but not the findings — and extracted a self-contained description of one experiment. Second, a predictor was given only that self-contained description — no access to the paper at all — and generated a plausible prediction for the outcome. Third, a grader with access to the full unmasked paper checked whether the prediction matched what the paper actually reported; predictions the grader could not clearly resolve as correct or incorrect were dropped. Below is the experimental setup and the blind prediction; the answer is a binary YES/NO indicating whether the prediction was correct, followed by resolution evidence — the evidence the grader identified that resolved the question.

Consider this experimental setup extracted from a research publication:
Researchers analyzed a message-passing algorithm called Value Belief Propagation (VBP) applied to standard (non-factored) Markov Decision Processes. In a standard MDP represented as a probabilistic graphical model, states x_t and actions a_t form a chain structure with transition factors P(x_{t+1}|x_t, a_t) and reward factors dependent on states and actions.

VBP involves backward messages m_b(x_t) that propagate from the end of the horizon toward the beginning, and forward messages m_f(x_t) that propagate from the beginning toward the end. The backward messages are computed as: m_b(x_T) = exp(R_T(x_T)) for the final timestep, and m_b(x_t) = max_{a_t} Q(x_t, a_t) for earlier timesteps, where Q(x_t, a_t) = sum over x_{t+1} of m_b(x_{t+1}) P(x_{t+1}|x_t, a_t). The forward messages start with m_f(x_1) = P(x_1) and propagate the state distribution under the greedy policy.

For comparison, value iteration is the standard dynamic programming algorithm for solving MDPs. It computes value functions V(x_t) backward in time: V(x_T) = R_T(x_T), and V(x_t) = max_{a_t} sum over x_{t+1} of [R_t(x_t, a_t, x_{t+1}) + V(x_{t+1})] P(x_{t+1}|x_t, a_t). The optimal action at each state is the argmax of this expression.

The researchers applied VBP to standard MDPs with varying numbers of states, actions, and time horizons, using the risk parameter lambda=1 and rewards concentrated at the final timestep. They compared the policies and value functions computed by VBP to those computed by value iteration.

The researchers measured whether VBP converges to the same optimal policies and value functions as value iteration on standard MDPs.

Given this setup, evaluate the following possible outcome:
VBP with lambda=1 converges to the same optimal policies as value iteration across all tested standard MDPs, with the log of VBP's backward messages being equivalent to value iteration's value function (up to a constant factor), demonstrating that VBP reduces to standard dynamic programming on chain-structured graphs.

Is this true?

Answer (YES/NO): NO